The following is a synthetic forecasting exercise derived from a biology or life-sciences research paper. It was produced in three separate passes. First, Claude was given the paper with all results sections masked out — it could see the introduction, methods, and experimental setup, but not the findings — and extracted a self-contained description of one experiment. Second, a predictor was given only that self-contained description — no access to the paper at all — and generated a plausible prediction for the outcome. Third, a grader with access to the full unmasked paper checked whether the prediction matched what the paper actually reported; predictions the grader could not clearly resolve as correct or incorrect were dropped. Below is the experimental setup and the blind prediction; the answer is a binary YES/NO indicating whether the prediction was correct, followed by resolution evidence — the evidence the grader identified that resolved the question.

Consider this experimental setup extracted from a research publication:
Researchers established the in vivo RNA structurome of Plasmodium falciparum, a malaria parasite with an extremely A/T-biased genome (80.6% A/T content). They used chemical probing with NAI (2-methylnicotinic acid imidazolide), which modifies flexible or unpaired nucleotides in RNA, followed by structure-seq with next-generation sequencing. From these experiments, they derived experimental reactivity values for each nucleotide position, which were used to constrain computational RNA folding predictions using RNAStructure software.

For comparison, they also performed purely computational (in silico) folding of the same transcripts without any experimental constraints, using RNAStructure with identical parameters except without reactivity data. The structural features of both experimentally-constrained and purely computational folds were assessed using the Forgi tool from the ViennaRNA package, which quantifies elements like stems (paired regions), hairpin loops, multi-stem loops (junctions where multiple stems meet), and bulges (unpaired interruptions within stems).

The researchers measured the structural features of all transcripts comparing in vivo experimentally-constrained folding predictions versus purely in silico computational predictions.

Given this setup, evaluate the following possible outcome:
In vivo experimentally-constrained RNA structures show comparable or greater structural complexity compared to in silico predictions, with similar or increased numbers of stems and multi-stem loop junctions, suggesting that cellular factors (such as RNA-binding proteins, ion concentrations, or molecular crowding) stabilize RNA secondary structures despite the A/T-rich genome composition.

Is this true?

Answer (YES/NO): NO